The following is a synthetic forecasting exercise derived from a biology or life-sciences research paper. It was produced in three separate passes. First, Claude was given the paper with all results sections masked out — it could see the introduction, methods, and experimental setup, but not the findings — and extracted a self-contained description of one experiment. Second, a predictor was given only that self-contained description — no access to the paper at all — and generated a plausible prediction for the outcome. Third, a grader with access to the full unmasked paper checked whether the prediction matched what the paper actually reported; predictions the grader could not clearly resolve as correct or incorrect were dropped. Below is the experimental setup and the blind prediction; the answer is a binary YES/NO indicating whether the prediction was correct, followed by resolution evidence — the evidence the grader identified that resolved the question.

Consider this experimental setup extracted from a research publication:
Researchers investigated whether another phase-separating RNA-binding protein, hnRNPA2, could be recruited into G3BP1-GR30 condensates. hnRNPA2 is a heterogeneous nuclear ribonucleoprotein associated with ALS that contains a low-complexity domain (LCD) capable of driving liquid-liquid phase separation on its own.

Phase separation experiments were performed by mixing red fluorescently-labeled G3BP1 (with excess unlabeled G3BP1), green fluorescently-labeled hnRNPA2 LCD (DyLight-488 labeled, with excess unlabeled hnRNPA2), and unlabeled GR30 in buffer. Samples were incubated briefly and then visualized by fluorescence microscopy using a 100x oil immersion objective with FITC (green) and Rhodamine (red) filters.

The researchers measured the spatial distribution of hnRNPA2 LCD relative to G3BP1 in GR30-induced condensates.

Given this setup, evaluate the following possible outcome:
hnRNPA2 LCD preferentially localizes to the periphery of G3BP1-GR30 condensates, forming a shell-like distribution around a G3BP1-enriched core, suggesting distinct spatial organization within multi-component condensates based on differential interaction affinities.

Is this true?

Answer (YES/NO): YES